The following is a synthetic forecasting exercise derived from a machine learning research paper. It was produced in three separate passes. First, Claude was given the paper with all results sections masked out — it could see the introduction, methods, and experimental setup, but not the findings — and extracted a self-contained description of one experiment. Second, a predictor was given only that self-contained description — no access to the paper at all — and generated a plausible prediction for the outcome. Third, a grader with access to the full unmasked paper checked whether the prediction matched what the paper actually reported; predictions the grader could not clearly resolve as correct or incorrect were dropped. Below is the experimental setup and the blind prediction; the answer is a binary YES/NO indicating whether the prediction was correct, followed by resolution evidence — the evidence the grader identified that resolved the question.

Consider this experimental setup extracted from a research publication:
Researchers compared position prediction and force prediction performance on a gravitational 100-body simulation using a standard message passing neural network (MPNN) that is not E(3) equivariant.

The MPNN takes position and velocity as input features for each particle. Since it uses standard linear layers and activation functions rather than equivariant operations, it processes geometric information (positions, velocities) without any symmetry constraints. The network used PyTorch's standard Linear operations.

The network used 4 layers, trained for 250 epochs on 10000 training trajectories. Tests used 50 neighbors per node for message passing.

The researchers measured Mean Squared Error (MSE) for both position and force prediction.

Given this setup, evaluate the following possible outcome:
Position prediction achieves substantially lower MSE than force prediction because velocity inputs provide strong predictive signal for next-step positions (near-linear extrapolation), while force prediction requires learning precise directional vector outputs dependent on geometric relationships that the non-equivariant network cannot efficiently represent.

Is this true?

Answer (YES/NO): NO